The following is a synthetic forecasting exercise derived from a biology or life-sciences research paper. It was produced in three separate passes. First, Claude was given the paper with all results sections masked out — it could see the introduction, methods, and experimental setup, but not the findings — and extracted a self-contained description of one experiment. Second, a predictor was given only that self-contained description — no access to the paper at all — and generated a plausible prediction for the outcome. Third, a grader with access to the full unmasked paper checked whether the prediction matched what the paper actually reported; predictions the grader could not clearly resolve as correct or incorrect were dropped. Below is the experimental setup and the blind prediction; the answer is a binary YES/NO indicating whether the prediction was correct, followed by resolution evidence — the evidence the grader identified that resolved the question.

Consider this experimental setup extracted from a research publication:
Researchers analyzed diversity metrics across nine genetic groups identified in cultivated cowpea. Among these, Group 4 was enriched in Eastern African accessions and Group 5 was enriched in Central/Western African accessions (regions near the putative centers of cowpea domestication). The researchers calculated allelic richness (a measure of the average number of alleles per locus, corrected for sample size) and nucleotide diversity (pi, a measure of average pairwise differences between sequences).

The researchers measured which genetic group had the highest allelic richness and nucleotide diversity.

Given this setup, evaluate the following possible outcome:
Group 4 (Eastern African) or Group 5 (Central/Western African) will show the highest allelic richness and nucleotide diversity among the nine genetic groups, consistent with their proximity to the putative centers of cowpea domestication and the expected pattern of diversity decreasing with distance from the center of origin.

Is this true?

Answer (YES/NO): YES